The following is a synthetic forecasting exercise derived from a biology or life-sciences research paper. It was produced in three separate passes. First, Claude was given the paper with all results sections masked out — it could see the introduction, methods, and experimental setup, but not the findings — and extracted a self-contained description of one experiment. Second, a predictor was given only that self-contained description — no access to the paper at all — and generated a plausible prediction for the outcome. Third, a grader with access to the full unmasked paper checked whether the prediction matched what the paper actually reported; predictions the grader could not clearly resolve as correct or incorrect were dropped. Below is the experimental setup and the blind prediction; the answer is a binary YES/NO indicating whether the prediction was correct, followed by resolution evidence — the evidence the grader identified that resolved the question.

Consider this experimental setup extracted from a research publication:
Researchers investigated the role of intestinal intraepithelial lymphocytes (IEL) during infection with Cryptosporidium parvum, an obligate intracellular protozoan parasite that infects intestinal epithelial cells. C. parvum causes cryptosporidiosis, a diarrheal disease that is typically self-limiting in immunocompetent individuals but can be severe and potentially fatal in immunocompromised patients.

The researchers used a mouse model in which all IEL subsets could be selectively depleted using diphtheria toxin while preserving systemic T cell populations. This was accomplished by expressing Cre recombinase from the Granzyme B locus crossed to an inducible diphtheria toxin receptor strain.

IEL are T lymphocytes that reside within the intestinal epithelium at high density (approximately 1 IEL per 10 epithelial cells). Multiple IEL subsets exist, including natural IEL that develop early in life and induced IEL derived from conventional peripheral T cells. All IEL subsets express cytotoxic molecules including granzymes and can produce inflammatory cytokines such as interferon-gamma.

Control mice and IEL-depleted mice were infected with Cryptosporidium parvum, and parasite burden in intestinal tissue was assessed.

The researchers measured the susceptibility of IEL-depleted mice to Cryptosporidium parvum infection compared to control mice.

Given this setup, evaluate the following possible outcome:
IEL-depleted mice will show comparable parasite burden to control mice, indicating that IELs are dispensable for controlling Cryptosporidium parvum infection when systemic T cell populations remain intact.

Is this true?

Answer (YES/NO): NO